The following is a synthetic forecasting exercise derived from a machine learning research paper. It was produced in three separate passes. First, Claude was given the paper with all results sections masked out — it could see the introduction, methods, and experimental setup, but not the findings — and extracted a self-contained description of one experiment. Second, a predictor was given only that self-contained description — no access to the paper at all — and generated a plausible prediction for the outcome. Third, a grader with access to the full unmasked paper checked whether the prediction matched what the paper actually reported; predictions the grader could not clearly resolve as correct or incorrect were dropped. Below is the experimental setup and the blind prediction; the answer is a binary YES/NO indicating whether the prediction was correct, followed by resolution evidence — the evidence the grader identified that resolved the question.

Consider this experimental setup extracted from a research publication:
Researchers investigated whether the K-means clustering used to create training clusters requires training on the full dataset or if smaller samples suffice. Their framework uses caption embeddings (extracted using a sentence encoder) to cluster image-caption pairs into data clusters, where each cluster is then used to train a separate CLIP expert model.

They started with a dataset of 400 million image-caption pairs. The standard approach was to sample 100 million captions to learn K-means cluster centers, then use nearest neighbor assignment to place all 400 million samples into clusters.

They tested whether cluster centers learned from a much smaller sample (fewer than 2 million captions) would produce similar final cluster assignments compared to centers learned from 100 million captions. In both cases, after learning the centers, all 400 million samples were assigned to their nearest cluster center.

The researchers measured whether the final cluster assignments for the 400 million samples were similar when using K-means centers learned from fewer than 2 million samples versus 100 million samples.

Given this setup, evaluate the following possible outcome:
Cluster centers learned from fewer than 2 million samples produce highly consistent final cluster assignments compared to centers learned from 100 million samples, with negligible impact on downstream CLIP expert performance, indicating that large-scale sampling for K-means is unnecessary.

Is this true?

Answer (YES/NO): NO